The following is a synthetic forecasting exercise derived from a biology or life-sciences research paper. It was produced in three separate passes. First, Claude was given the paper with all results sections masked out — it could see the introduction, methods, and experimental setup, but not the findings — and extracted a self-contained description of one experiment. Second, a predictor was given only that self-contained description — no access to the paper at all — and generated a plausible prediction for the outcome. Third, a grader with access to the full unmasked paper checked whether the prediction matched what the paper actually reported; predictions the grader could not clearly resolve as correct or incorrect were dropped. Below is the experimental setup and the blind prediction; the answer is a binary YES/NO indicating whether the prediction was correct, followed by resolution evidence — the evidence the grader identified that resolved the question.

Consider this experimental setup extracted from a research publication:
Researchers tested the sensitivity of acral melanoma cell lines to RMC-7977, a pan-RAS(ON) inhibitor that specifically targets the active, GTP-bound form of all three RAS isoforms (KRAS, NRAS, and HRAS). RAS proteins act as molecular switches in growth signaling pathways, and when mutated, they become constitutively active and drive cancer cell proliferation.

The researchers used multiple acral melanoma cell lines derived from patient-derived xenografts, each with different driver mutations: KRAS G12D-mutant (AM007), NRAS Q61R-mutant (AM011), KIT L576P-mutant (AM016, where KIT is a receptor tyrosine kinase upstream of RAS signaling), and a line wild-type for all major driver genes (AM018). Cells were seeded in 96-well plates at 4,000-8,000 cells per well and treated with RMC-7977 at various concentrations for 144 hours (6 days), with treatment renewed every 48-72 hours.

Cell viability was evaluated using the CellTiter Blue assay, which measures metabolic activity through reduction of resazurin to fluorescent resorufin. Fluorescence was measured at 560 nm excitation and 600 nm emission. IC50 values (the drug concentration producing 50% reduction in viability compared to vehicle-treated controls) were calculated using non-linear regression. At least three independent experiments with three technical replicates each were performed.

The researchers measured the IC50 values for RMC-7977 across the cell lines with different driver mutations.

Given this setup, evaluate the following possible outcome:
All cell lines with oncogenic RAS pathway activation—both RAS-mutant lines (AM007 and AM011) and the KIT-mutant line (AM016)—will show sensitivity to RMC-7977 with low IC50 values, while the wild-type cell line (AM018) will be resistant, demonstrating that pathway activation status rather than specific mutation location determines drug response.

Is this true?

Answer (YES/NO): YES